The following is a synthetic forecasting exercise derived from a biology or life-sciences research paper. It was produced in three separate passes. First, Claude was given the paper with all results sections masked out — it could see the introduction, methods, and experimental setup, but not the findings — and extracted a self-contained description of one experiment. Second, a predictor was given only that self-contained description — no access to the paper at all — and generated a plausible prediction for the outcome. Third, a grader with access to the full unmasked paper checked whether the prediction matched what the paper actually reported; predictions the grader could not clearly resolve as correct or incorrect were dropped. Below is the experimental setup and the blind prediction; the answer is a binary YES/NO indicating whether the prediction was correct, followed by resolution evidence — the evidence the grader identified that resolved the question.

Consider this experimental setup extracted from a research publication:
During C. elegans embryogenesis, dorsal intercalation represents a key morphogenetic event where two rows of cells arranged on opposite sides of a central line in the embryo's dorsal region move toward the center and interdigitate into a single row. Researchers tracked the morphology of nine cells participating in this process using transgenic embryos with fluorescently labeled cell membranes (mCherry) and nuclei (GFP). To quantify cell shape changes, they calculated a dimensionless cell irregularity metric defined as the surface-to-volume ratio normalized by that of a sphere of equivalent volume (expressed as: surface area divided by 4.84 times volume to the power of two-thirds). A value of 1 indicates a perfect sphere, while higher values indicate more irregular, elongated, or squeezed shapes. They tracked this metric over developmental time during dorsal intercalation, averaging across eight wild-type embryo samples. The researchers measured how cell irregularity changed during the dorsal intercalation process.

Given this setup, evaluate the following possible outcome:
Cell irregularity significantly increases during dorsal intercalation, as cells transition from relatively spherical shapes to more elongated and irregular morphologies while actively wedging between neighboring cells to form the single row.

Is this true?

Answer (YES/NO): YES